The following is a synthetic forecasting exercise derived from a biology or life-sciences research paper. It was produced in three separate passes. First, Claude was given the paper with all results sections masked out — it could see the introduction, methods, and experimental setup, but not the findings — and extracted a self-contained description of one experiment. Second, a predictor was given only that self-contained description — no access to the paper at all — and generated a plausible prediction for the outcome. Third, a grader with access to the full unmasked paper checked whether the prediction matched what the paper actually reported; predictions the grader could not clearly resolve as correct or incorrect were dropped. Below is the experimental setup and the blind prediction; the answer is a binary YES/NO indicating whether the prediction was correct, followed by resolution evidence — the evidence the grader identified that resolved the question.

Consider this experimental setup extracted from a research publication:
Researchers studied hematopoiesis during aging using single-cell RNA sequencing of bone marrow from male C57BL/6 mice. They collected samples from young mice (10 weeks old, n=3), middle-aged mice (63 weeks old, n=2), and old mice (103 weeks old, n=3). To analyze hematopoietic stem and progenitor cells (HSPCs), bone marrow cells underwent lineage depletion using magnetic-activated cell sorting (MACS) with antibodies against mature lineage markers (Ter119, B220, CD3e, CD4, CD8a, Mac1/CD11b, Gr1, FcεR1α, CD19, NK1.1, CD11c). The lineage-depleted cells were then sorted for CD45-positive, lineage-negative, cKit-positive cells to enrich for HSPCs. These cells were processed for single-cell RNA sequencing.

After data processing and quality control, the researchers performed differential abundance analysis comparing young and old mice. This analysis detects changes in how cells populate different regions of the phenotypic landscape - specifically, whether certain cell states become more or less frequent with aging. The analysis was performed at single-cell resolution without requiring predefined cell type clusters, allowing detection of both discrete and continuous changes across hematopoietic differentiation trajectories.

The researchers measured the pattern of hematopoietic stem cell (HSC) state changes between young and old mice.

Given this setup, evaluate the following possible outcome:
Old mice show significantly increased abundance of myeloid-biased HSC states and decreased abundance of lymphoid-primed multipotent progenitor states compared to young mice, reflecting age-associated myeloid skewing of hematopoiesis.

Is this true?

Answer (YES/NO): NO